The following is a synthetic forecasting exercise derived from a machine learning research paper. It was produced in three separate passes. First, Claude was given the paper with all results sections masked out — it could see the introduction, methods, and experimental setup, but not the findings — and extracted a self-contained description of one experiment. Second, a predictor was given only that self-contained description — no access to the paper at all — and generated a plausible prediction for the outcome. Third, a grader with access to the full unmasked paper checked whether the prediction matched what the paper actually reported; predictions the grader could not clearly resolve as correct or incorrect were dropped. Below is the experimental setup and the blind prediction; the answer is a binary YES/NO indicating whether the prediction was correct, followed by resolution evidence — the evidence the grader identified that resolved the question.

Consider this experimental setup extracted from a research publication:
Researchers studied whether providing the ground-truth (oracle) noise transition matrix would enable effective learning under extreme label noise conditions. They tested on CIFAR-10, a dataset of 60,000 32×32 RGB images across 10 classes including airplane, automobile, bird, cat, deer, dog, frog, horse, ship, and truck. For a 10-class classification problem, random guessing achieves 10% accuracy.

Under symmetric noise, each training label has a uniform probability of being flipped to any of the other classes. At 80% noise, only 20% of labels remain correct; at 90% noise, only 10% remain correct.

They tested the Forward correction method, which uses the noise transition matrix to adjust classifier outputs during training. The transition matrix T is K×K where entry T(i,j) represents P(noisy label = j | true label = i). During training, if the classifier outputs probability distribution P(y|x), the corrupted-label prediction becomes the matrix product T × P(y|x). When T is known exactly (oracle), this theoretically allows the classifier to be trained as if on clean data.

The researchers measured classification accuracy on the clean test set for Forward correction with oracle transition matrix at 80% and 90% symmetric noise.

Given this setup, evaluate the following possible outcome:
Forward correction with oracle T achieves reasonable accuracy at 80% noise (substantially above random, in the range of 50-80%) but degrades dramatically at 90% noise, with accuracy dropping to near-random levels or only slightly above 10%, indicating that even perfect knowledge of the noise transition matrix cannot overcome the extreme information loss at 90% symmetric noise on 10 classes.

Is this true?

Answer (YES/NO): NO